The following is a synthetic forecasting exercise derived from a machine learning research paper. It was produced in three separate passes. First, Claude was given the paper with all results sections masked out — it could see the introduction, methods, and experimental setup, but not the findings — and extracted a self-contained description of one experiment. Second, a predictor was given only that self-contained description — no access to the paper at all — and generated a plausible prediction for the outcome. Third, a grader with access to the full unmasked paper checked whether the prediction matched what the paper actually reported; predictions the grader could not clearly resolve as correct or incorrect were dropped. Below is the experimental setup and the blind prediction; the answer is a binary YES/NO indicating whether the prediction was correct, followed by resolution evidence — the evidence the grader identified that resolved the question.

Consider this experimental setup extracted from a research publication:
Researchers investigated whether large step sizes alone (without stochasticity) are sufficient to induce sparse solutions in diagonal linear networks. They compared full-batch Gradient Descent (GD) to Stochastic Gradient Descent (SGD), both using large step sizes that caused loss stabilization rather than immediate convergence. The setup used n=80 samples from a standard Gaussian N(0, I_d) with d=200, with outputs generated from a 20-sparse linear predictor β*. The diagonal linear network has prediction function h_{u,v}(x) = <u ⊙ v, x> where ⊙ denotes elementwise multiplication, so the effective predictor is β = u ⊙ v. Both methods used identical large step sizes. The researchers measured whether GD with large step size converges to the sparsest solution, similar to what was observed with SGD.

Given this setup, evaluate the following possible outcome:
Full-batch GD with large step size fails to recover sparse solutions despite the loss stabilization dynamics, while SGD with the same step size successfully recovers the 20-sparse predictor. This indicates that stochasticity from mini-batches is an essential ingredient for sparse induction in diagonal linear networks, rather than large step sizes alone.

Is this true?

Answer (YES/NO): YES